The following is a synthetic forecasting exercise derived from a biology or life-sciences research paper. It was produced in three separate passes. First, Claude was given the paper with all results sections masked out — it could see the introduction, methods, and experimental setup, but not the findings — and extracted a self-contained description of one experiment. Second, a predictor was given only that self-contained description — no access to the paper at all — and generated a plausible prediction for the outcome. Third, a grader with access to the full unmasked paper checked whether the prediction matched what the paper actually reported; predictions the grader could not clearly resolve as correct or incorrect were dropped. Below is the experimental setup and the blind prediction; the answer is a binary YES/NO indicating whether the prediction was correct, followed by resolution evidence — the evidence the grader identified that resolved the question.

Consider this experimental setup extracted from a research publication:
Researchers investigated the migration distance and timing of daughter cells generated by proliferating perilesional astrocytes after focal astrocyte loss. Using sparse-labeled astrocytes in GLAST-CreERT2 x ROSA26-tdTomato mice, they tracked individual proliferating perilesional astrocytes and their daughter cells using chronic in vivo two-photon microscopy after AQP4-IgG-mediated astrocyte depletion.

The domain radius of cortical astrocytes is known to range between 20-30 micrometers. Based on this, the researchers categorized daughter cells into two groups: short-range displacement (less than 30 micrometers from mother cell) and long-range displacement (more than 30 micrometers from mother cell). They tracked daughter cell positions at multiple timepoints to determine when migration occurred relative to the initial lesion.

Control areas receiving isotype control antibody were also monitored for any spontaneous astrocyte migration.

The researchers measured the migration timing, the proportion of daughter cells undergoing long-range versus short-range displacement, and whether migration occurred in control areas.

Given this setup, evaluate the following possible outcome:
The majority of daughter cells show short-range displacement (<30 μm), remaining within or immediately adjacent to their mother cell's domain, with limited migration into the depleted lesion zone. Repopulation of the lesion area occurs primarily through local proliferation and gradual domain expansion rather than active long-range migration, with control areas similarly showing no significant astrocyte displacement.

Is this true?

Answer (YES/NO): NO